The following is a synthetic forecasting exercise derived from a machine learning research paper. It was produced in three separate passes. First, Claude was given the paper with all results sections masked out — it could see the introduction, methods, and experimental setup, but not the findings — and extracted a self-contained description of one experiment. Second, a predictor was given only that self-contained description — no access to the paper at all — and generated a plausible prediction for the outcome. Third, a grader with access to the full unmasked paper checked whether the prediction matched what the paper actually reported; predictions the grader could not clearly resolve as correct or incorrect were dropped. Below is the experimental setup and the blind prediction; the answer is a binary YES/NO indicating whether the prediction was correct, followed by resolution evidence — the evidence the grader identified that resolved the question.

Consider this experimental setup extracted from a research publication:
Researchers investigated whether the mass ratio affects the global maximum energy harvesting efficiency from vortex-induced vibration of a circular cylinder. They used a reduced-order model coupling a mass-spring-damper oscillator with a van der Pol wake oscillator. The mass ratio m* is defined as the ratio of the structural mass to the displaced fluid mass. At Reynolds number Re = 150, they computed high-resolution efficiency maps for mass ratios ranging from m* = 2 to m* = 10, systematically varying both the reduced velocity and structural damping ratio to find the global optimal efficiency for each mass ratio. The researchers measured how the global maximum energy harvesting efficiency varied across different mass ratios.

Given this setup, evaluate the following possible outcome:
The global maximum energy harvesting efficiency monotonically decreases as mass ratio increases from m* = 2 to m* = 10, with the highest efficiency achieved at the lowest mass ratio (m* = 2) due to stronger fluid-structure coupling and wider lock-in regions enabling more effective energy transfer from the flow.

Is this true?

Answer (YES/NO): NO